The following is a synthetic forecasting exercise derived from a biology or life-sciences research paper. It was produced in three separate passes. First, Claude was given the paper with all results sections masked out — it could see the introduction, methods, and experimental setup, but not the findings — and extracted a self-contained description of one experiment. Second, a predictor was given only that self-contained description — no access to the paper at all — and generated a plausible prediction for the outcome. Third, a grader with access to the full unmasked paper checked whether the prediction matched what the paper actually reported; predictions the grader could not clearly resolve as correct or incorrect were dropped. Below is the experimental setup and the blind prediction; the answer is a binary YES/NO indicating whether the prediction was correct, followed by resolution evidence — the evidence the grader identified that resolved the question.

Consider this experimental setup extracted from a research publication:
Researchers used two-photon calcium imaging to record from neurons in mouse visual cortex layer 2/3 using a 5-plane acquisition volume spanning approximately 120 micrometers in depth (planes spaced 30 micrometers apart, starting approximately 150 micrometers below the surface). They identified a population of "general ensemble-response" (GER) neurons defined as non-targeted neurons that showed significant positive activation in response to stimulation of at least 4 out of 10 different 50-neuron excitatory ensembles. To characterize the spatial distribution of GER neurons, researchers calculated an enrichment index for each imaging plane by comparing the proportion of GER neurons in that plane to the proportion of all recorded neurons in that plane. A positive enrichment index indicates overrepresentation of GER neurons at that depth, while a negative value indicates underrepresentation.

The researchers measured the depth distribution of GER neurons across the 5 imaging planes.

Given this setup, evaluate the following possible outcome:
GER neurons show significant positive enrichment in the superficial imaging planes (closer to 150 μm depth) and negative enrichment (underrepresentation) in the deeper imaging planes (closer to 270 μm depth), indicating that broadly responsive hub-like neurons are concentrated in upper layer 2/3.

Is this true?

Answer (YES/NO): NO